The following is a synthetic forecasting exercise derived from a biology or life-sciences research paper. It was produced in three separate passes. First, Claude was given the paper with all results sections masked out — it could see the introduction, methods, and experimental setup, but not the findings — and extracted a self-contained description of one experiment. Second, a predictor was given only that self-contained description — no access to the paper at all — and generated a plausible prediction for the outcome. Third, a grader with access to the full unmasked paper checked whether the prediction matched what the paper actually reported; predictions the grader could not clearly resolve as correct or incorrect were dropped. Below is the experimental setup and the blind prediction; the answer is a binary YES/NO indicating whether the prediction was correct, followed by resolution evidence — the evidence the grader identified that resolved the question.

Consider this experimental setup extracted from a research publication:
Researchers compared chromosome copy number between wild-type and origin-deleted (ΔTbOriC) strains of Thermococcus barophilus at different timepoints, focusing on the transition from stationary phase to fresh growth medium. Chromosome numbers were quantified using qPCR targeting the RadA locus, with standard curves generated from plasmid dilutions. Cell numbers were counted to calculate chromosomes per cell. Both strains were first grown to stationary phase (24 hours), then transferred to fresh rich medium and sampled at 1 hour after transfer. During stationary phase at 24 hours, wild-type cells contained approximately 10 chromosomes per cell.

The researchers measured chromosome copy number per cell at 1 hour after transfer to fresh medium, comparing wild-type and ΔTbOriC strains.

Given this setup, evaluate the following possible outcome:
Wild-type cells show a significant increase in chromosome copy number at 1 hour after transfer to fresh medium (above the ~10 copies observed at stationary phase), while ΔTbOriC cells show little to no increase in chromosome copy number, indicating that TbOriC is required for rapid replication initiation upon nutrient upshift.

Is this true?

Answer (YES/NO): NO